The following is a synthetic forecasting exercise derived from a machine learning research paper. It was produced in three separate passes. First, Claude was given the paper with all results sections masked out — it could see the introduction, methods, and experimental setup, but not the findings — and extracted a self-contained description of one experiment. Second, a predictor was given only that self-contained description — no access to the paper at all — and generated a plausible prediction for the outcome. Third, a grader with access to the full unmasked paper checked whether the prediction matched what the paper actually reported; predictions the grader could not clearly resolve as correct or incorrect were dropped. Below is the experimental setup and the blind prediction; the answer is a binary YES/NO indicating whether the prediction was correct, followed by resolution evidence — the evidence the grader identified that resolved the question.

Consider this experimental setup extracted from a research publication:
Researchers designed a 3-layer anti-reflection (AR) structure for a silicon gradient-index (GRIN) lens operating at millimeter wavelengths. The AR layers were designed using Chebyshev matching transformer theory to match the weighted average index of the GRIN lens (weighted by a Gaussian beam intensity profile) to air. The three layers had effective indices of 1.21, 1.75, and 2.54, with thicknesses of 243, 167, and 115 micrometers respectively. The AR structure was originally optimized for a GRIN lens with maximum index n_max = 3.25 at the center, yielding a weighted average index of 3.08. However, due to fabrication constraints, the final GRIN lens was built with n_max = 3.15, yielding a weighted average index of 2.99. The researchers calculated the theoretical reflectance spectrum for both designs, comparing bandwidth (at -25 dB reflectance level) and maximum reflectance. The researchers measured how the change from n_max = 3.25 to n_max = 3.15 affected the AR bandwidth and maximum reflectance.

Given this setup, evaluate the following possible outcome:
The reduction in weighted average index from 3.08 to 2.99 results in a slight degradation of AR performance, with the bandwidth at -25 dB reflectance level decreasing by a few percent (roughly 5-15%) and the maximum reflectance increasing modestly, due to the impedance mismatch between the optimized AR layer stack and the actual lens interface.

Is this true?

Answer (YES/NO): NO